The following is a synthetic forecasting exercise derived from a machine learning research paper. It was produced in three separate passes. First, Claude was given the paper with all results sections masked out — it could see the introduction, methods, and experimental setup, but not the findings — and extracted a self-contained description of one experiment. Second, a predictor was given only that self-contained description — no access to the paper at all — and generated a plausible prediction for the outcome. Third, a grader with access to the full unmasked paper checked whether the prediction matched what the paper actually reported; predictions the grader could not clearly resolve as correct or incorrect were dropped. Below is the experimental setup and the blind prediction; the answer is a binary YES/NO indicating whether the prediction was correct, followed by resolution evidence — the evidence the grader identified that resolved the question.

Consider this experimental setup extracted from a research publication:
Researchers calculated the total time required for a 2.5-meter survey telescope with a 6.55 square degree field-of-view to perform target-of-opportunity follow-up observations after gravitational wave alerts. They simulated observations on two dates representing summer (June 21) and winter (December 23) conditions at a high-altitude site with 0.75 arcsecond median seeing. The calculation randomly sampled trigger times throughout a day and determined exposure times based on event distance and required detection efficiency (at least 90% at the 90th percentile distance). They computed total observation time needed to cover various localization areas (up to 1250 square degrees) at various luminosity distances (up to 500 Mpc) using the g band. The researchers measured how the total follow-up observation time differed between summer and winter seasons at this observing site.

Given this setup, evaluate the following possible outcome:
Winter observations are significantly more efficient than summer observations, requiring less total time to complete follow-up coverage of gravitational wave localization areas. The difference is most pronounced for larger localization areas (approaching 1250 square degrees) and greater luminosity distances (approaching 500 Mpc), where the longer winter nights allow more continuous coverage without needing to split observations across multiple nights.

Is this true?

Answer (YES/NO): NO